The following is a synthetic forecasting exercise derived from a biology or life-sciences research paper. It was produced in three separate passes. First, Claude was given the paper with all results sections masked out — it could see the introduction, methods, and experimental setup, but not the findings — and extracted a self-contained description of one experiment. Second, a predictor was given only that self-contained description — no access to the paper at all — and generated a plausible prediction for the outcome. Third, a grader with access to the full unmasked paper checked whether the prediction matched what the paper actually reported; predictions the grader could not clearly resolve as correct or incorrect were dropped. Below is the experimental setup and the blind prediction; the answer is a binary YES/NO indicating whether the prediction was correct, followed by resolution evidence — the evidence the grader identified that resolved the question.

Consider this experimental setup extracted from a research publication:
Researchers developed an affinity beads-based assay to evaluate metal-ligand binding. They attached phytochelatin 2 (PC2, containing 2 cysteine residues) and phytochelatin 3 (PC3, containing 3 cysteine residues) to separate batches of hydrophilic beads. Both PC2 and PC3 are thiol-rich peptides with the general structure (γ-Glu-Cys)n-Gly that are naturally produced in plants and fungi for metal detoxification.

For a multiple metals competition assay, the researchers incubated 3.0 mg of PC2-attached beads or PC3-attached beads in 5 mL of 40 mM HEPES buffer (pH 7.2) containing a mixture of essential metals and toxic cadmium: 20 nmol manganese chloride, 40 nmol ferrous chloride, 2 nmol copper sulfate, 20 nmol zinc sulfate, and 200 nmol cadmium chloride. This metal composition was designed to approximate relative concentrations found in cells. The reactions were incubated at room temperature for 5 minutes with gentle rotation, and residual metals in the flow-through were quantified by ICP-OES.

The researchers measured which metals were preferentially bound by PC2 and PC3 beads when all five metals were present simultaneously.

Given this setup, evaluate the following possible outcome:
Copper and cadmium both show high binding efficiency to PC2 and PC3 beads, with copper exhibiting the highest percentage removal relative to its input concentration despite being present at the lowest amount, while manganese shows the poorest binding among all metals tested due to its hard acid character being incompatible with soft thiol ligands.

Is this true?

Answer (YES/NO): NO